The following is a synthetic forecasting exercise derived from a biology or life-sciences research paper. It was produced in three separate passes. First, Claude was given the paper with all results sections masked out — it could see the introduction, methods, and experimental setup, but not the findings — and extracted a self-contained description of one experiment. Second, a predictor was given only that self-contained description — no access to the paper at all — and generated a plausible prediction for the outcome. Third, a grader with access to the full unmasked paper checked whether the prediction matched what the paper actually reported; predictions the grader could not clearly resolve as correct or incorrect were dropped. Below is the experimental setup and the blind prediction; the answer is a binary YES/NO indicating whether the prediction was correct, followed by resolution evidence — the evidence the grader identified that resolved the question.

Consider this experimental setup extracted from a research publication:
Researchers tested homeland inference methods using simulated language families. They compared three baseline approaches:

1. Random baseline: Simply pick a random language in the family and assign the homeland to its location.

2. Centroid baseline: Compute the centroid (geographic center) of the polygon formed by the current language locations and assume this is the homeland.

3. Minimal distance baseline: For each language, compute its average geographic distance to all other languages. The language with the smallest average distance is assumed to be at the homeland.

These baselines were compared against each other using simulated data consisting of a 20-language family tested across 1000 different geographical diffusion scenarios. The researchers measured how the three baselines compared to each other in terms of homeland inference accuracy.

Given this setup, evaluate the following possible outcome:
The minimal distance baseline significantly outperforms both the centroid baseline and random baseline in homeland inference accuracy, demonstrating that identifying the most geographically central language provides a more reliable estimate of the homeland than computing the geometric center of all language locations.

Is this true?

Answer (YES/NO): YES